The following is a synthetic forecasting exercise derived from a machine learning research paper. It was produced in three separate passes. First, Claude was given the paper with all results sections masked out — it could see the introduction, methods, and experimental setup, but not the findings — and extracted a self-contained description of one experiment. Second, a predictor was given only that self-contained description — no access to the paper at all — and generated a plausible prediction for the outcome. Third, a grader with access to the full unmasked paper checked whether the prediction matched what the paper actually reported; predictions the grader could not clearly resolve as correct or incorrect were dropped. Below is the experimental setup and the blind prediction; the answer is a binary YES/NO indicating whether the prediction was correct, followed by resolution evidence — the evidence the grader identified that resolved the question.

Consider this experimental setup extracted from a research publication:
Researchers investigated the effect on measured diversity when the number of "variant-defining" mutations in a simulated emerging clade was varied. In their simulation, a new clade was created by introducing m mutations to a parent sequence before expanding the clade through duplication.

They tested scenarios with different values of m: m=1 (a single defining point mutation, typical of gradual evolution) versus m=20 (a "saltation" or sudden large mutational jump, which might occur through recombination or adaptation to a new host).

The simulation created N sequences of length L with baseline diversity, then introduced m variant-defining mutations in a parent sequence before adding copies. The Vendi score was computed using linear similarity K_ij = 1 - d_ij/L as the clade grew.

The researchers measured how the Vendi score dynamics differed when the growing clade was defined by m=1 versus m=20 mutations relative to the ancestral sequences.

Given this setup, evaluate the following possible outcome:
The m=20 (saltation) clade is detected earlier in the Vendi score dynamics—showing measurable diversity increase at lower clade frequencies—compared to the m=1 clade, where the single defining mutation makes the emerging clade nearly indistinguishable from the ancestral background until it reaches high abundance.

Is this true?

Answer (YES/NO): NO